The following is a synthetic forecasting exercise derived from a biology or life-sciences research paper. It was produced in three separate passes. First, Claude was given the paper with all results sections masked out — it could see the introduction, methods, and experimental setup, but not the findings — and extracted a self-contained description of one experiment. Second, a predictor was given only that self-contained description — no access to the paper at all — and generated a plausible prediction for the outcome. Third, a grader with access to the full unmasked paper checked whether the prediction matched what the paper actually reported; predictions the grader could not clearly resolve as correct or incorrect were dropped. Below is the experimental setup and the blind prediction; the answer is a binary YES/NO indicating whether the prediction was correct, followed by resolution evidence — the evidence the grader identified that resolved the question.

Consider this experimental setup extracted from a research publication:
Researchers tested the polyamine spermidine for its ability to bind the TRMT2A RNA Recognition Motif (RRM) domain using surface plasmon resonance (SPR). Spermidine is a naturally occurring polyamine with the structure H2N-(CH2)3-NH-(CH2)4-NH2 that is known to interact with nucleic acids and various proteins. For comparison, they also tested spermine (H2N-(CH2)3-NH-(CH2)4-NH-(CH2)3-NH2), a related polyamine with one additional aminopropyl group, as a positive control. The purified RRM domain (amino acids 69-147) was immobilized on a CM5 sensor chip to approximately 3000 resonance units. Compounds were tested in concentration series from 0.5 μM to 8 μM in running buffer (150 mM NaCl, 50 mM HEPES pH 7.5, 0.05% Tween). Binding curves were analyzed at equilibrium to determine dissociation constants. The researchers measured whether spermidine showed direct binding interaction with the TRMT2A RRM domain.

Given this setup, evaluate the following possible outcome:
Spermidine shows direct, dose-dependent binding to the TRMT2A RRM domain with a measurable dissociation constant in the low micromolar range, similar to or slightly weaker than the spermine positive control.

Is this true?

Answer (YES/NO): YES